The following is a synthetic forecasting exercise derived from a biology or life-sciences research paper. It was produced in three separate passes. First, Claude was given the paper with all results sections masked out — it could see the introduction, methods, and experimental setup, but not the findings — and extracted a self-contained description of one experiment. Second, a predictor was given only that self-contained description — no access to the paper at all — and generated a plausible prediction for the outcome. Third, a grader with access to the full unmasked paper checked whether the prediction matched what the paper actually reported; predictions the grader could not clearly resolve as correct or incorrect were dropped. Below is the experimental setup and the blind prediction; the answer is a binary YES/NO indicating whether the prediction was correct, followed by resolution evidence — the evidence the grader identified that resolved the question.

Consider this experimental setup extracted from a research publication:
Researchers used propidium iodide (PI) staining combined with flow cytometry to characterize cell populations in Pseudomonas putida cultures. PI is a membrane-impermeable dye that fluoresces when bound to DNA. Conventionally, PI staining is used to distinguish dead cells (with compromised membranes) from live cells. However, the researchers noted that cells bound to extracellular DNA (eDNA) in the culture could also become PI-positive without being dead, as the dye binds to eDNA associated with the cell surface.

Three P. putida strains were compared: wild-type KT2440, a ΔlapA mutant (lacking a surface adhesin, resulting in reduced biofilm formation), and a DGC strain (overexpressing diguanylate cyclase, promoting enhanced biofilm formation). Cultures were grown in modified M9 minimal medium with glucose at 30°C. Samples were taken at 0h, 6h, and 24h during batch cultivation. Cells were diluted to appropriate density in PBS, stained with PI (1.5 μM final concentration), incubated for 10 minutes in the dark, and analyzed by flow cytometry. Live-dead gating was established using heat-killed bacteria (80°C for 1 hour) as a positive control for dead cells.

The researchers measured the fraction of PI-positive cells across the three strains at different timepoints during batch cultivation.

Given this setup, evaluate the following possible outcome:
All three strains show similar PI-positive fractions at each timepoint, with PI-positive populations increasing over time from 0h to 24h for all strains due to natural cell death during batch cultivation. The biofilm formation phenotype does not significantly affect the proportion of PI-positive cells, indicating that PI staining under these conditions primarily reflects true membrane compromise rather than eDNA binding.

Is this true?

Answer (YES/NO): NO